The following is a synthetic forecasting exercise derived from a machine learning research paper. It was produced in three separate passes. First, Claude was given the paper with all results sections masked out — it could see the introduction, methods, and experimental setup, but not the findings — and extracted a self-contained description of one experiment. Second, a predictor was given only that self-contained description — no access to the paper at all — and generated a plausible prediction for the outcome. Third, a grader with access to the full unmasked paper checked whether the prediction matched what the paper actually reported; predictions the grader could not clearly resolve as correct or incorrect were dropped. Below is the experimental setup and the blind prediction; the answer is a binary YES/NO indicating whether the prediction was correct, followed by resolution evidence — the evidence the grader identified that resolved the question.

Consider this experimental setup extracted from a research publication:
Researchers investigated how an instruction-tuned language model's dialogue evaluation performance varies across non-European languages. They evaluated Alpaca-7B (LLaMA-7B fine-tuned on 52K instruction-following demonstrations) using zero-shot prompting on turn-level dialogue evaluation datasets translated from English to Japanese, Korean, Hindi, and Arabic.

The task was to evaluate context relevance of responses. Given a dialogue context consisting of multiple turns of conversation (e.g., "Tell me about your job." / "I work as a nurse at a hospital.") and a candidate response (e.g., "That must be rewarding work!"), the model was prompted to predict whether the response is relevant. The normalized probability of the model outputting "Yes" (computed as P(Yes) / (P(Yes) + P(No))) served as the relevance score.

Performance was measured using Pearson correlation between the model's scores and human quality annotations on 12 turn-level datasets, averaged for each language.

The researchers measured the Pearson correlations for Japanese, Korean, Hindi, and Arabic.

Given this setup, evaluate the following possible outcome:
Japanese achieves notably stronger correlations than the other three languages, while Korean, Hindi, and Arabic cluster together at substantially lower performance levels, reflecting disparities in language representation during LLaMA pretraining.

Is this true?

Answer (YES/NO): NO